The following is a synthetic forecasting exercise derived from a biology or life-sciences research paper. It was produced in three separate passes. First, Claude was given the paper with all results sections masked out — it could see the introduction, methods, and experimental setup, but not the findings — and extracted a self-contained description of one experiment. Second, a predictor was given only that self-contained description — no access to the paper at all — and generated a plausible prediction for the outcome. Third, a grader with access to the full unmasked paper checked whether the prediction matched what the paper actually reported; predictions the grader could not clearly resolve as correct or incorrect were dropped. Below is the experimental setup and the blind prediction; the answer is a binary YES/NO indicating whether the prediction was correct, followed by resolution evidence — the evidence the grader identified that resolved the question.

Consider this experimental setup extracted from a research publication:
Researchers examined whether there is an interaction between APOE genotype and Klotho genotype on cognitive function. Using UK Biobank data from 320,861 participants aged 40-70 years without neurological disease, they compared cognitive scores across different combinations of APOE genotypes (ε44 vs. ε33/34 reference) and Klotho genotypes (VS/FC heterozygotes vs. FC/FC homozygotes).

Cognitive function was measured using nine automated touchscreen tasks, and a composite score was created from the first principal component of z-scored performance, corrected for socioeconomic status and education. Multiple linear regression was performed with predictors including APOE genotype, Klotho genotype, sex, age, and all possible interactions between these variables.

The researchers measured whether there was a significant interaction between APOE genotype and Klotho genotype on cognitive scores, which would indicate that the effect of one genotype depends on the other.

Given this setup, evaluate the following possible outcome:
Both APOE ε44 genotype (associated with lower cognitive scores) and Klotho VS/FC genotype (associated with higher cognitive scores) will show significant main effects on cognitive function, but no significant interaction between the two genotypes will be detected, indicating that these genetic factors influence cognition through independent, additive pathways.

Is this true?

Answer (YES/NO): NO